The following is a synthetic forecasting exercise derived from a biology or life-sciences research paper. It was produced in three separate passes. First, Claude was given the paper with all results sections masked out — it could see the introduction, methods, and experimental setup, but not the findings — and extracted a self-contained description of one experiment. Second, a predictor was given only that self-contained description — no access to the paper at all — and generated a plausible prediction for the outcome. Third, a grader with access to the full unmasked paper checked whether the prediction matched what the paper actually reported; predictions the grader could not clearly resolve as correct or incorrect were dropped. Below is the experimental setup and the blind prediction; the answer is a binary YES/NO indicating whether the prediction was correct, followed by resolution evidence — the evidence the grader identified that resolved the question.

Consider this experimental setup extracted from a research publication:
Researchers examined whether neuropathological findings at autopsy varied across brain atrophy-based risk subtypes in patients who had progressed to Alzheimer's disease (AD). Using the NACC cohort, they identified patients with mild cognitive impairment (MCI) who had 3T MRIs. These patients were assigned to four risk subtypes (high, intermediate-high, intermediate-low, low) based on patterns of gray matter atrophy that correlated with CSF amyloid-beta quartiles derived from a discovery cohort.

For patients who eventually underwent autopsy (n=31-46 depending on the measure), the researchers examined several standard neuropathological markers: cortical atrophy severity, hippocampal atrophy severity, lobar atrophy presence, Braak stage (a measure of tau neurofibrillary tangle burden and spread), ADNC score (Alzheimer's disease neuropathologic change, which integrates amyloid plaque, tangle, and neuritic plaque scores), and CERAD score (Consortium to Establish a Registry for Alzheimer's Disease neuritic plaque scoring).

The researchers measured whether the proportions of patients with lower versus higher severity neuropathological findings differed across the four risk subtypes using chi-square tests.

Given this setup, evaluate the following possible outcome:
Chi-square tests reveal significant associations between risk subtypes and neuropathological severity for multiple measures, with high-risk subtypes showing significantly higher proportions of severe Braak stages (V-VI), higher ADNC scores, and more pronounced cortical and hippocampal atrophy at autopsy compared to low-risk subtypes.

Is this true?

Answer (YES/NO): NO